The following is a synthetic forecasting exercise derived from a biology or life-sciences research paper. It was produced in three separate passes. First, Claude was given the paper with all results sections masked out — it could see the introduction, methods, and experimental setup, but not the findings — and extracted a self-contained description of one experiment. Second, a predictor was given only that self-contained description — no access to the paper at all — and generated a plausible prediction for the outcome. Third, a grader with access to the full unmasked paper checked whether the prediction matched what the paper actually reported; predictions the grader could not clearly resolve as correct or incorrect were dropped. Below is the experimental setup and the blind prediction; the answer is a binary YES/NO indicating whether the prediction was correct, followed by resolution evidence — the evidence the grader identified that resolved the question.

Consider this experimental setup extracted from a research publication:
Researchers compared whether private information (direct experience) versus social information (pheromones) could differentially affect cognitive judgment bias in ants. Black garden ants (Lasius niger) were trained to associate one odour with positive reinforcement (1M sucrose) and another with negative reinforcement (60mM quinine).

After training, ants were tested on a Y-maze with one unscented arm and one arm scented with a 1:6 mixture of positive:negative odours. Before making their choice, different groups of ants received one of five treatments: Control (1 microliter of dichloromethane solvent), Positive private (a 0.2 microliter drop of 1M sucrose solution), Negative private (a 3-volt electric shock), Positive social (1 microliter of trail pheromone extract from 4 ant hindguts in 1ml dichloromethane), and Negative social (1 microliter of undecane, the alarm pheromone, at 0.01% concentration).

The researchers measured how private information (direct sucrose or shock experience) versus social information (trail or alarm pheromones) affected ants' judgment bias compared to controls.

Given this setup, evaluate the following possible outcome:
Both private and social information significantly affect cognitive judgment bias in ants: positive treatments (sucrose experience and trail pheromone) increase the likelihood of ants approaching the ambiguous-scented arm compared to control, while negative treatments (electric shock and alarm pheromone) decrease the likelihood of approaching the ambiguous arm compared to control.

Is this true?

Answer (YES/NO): NO